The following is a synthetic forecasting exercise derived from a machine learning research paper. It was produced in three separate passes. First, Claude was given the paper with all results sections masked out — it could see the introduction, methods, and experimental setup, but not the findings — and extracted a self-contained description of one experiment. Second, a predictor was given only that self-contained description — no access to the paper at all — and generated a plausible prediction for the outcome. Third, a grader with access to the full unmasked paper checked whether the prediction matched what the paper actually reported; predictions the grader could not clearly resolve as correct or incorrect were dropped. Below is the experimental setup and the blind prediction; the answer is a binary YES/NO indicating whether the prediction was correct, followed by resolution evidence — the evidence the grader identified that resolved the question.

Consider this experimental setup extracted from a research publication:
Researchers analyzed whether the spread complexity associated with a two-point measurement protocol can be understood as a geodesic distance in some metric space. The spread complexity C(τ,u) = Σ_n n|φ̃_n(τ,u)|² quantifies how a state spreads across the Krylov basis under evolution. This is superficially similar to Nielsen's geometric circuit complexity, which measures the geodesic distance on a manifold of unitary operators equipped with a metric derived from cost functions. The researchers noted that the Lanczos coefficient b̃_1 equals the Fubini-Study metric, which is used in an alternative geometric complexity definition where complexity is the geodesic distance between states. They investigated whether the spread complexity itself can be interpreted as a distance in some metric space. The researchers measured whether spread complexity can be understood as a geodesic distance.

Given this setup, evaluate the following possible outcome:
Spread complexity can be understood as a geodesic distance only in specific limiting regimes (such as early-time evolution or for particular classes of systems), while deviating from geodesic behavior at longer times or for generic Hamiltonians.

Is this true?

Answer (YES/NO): NO